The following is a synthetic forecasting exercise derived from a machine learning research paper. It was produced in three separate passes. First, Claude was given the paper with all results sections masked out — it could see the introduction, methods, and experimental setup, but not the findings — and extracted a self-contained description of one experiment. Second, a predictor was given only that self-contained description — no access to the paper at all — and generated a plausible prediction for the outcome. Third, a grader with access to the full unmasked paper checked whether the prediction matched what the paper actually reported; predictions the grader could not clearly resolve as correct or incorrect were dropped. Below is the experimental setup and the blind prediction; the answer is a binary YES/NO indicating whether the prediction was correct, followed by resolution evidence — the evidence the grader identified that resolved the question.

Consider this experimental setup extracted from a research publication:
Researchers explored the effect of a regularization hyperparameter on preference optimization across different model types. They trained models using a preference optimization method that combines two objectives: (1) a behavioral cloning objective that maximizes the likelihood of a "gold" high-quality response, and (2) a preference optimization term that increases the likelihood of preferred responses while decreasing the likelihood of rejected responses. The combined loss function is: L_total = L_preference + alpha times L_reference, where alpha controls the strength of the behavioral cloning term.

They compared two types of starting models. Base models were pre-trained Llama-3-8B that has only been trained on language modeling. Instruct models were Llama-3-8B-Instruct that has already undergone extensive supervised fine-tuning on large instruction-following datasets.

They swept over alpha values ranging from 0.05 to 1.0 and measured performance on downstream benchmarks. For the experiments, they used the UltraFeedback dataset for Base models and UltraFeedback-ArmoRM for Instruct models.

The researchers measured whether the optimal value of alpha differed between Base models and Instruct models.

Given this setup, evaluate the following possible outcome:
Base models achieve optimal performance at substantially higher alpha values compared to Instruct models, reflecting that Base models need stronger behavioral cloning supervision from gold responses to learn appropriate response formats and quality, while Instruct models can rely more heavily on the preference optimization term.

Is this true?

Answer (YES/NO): YES